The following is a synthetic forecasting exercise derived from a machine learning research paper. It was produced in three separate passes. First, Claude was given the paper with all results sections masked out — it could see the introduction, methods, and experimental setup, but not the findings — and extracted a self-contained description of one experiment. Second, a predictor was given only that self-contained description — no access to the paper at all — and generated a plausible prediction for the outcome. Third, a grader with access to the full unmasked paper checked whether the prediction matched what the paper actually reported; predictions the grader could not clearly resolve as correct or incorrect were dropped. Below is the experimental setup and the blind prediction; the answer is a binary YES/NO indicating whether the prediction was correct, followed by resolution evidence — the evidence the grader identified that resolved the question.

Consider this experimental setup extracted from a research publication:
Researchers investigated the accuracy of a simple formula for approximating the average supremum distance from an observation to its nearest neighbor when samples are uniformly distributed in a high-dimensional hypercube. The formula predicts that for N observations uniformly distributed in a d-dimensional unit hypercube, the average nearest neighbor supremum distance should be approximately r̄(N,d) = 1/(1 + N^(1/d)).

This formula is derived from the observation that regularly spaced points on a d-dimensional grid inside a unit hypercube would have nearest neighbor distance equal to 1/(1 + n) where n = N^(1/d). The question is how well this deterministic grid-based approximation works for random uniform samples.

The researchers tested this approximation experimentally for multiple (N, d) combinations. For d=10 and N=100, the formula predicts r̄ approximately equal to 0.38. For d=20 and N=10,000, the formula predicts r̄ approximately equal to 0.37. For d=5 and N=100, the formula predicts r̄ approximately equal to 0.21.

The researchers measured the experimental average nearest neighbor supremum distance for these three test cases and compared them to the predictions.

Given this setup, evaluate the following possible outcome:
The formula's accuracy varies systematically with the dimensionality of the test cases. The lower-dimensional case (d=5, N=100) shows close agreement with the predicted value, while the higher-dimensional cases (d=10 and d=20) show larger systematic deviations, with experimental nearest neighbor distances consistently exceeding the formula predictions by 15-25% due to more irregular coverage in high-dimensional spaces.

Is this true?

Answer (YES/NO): NO